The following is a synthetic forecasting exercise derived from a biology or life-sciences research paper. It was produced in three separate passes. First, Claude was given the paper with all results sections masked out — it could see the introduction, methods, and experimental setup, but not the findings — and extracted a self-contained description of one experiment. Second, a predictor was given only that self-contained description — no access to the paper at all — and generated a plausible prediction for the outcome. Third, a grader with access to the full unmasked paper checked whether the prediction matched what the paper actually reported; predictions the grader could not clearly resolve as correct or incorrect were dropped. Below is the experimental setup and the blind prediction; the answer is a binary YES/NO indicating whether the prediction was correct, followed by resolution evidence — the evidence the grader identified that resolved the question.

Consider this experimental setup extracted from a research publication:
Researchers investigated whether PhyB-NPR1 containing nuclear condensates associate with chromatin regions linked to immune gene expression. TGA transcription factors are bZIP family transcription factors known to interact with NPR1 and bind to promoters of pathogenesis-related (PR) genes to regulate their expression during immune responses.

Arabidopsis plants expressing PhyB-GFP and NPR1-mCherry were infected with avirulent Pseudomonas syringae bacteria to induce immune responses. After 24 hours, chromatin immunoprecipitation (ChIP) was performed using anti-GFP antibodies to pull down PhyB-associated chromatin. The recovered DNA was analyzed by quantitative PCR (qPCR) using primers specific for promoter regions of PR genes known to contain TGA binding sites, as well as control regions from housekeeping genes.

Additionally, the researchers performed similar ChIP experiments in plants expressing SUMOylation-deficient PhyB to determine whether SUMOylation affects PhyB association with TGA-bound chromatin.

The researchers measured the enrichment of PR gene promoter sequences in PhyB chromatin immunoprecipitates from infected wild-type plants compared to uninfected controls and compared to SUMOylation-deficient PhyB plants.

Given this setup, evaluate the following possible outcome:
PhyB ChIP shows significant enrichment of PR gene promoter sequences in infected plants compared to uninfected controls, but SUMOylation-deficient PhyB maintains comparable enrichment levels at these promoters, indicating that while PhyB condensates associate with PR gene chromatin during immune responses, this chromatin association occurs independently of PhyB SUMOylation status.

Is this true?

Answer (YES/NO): NO